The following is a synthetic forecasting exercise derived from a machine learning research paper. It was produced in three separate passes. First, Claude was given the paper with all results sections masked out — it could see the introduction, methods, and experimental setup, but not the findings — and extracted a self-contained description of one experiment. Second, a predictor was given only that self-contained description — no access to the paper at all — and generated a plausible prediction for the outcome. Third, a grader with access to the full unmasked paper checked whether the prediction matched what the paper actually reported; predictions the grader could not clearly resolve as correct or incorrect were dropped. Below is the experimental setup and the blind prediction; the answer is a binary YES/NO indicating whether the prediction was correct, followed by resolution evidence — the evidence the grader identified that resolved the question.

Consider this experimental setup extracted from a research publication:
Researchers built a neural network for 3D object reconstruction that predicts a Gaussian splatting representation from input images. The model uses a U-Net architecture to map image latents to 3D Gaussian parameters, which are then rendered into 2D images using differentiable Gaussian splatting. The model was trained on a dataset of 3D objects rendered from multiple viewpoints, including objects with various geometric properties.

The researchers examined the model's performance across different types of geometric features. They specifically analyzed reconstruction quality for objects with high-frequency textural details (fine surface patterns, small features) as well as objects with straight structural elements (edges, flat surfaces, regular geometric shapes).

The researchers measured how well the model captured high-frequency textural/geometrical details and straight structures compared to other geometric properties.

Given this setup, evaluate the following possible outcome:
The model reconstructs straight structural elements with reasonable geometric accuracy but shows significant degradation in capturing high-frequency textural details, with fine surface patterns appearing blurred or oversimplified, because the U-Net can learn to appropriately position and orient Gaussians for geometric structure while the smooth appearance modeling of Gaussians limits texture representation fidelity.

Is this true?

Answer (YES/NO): NO